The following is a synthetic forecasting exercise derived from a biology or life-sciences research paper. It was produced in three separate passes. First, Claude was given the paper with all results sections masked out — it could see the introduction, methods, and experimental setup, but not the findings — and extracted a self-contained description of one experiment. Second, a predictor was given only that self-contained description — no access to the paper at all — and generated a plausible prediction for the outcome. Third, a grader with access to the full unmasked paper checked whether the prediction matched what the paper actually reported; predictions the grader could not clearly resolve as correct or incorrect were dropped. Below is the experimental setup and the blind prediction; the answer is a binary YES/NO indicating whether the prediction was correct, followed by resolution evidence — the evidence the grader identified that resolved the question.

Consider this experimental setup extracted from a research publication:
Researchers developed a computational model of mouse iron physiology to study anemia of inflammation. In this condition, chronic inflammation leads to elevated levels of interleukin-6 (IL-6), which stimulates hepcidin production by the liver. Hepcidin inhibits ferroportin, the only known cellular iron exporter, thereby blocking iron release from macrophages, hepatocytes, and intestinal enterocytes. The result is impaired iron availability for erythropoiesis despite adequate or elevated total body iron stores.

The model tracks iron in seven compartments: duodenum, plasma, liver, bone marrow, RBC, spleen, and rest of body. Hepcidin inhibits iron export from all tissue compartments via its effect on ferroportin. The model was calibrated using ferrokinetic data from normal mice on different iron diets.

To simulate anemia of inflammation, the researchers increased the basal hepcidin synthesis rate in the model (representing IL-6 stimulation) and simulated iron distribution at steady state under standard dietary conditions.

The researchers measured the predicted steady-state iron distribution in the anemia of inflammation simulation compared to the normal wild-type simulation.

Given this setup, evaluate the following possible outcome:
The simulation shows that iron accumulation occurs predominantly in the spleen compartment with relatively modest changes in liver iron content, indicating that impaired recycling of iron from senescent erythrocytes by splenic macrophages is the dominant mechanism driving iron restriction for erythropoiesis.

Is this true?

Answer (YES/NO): YES